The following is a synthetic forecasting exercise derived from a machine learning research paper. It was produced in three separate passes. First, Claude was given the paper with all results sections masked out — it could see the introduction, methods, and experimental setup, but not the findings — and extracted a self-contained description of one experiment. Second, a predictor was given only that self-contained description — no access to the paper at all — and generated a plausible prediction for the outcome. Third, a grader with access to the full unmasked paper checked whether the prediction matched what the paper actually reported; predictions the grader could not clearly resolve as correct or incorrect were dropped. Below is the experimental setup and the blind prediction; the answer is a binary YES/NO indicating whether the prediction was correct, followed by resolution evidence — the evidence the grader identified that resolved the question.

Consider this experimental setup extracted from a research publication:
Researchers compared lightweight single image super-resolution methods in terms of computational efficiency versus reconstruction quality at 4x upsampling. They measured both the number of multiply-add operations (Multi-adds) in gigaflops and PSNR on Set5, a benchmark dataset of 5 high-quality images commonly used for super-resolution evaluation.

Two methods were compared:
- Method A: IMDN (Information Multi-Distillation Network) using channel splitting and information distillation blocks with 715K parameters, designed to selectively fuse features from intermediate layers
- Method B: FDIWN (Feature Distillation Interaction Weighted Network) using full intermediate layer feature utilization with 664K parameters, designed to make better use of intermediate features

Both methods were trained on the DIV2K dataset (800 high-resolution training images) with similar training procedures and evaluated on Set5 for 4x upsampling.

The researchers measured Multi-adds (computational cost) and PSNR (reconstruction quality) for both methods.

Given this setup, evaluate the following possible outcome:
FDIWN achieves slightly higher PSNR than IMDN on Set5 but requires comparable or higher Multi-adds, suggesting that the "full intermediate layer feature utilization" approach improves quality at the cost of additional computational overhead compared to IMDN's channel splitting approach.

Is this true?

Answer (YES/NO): NO